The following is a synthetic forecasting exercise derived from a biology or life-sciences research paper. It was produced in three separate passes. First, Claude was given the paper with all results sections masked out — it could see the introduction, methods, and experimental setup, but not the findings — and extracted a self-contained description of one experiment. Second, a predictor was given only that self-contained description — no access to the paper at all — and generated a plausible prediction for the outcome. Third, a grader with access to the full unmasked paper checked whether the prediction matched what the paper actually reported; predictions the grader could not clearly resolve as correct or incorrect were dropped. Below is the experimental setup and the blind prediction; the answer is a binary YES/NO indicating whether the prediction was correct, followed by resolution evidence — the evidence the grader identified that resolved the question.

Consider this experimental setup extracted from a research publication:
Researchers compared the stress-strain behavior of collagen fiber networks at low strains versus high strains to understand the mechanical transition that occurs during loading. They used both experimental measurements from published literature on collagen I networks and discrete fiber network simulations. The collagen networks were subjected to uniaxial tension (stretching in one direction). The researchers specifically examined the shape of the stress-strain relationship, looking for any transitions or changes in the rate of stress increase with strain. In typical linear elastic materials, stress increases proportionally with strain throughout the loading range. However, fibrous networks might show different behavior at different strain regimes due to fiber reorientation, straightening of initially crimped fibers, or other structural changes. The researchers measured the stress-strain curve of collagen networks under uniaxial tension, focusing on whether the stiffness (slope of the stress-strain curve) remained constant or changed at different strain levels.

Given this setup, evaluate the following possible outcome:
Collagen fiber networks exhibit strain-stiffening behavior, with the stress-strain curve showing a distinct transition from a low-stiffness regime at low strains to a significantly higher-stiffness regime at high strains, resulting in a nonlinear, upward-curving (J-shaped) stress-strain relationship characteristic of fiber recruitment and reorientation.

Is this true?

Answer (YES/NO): YES